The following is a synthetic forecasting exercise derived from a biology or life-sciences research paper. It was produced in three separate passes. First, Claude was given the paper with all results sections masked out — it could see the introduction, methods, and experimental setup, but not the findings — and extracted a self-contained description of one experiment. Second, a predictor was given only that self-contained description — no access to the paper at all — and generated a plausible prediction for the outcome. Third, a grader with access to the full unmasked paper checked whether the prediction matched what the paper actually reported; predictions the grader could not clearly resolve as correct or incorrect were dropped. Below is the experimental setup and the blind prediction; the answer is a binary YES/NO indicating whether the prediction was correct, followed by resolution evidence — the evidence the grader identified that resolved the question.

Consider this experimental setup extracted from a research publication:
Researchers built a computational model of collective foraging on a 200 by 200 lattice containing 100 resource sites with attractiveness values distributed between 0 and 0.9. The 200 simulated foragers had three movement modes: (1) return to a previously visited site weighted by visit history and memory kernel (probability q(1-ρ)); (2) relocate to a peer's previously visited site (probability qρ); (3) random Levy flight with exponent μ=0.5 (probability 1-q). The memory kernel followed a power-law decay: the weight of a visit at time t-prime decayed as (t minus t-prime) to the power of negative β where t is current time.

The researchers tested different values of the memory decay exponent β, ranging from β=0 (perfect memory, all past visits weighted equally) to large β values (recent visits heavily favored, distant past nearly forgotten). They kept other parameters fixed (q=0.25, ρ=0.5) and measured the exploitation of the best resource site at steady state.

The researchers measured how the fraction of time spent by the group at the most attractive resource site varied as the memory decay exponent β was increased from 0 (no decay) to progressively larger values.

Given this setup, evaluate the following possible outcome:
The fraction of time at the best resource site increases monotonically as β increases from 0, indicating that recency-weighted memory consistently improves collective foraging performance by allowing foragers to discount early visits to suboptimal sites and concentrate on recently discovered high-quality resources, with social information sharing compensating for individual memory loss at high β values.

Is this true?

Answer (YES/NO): NO